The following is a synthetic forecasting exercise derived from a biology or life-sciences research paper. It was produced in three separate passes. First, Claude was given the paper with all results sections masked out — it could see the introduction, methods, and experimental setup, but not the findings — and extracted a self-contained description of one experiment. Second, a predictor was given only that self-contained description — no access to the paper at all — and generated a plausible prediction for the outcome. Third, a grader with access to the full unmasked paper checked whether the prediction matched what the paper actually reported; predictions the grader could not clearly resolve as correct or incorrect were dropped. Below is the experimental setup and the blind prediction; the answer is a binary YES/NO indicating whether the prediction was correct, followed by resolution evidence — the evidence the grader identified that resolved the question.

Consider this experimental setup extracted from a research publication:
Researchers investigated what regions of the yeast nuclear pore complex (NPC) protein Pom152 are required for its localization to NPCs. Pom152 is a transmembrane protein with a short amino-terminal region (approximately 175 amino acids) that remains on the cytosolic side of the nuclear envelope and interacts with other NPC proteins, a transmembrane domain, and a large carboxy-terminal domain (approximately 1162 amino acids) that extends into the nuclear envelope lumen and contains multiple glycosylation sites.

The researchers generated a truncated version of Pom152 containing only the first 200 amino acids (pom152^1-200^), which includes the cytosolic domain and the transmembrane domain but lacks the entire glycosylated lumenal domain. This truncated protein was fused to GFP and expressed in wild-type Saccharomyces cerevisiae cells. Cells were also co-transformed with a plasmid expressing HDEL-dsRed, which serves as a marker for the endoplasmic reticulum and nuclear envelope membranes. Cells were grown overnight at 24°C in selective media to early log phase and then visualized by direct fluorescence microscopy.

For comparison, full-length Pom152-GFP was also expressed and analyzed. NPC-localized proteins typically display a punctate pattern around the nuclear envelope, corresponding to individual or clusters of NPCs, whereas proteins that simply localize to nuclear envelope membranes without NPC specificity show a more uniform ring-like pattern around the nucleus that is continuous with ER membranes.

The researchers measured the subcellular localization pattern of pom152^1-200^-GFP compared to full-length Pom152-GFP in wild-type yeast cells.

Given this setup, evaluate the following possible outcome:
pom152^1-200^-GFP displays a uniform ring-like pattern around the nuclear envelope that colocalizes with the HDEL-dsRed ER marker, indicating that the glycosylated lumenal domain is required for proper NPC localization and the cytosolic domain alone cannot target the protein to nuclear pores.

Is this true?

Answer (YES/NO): NO